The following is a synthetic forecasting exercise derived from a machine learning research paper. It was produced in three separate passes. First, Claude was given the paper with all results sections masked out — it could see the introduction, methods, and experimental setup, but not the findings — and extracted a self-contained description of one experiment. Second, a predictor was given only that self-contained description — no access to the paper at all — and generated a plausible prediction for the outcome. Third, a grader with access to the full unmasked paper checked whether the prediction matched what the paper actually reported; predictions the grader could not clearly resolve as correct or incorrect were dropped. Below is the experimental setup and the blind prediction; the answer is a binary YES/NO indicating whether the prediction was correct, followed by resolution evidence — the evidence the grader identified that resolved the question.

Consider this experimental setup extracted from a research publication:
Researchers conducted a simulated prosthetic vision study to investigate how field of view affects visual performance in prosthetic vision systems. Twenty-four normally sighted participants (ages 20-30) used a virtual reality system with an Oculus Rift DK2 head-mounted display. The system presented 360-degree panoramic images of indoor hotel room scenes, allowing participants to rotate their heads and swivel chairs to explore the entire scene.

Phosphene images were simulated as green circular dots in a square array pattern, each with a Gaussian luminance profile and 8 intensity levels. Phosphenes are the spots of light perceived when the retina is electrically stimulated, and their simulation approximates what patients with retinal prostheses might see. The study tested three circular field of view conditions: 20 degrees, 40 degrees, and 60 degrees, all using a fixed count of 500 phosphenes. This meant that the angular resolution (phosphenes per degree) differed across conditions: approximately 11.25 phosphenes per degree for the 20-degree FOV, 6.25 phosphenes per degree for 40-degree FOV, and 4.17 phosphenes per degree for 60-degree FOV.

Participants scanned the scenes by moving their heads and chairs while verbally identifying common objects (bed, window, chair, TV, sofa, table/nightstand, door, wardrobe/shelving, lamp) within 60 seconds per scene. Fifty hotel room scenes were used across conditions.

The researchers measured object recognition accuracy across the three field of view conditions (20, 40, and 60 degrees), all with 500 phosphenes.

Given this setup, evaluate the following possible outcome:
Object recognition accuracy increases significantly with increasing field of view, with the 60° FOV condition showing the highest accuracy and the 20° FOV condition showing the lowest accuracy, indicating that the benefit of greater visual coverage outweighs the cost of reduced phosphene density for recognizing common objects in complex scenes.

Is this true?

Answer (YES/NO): NO